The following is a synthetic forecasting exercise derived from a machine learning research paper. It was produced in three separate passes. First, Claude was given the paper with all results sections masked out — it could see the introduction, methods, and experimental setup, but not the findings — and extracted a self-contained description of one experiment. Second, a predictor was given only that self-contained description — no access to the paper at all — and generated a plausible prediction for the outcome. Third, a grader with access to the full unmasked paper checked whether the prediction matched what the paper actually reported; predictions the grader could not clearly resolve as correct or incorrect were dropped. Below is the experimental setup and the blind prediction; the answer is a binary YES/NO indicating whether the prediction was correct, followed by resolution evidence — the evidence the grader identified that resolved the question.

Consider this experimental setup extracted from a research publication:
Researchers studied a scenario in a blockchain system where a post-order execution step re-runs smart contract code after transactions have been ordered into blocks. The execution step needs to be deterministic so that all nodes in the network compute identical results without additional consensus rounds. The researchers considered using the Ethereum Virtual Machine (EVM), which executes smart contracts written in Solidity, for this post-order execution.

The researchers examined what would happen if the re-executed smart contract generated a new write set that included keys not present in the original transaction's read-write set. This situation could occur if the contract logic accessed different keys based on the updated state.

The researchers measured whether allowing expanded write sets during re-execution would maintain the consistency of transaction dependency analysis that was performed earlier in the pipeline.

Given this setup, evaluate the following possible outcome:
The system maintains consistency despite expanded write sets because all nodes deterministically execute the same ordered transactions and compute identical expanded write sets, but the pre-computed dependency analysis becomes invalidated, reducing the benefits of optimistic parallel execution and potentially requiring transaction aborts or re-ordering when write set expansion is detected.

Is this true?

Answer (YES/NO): NO